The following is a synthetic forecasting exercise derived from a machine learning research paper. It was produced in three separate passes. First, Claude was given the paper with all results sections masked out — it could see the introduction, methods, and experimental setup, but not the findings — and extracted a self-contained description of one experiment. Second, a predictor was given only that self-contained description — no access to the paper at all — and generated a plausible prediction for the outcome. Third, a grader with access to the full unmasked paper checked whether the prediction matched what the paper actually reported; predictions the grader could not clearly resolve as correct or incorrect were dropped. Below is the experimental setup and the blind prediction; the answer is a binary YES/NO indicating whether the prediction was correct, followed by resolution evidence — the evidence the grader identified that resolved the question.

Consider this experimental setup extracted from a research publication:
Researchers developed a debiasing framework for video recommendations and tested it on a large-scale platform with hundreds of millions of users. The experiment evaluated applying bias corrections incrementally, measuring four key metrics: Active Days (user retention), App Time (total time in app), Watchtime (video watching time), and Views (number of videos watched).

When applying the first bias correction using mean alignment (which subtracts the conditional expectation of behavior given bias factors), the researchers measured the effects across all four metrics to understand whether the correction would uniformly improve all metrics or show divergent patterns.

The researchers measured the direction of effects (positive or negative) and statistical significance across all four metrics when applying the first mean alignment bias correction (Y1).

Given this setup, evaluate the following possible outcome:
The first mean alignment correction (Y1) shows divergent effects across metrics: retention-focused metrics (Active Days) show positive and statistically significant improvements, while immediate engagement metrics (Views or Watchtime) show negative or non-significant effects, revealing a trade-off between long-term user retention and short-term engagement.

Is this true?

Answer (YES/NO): NO